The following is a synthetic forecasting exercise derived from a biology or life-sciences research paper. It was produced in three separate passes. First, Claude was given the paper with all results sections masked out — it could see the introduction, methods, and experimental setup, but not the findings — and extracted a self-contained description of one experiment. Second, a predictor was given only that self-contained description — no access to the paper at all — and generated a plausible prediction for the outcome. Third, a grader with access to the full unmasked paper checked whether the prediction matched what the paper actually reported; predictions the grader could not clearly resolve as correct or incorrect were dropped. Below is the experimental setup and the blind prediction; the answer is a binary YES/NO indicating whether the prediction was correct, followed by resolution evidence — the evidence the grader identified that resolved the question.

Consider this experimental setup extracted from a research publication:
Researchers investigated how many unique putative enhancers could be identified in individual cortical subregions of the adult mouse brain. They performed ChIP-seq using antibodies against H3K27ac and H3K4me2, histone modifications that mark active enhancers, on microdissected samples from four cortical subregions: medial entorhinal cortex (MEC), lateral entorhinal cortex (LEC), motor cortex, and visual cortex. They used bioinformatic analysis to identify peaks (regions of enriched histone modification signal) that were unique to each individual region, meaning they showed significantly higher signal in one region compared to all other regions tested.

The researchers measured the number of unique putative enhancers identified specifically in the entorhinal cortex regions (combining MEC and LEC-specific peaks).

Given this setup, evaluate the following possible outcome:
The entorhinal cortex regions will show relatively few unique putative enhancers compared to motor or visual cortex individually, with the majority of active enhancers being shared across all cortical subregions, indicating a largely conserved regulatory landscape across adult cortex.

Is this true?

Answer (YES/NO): NO